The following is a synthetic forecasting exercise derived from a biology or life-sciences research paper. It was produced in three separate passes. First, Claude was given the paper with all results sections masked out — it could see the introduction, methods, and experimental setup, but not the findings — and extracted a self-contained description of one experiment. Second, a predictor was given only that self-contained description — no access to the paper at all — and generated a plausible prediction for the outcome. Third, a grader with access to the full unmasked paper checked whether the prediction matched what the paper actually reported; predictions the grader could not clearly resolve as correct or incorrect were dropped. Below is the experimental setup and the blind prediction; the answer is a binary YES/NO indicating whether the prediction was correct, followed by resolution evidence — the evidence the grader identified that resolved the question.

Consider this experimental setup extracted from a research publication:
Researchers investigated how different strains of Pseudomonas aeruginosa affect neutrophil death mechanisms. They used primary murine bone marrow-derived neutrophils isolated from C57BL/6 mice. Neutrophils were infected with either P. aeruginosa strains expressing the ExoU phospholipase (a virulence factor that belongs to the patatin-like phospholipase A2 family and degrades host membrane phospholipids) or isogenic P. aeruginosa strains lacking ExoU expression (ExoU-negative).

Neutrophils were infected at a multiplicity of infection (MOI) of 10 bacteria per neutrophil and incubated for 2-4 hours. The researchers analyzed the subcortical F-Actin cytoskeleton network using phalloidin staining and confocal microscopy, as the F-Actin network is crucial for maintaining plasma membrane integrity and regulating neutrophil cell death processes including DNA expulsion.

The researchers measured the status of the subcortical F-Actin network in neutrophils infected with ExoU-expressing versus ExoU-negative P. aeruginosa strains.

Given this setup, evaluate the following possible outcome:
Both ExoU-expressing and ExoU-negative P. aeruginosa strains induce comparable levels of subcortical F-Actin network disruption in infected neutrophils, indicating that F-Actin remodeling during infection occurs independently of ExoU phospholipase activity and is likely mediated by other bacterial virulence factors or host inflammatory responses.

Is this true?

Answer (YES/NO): NO